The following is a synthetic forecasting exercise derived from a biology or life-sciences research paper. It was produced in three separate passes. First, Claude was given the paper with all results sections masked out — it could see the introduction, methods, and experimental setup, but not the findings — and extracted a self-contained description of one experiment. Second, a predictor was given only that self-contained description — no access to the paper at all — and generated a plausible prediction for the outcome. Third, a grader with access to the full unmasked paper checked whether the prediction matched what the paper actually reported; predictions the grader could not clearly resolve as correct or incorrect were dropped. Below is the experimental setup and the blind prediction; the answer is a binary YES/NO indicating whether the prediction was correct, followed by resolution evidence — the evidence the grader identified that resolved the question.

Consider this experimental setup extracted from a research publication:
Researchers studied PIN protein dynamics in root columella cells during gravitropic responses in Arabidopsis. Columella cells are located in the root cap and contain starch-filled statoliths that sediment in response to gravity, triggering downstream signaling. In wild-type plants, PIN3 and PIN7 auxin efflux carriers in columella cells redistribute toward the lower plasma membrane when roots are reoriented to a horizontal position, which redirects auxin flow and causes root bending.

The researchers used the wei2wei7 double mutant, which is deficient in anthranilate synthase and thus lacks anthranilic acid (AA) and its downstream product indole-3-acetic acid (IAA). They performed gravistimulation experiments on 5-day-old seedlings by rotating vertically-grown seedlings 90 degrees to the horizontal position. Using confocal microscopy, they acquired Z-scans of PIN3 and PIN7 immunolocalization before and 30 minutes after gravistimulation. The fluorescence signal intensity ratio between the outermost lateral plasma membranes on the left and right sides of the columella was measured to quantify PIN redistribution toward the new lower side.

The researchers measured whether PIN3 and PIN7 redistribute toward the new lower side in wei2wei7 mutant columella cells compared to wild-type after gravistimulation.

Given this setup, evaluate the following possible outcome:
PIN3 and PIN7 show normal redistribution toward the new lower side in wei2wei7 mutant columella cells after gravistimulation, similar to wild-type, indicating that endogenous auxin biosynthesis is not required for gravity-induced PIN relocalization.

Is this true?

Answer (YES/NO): NO